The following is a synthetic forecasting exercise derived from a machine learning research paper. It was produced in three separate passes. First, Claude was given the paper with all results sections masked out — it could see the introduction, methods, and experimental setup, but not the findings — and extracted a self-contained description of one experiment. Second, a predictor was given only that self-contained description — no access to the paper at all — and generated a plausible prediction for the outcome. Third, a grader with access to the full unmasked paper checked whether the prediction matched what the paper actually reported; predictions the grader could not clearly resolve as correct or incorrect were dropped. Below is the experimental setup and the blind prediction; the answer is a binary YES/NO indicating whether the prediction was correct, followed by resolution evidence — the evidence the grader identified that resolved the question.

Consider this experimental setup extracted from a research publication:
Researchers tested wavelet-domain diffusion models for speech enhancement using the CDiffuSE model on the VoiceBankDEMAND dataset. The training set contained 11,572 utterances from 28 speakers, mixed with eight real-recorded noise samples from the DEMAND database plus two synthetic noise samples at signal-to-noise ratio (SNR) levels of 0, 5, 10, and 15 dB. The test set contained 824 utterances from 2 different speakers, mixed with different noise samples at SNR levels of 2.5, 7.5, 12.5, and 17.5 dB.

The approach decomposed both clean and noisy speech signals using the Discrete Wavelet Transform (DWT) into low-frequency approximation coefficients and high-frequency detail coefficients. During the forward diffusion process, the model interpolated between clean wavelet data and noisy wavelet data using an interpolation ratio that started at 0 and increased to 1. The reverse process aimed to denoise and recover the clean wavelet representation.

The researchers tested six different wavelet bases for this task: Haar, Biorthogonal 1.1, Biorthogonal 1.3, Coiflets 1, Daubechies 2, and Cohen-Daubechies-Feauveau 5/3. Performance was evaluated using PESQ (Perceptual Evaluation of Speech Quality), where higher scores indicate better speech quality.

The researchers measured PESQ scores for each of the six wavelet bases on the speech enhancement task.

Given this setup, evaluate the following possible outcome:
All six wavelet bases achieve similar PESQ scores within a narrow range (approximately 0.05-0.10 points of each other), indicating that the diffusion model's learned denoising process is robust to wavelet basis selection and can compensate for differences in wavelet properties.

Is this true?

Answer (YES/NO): NO